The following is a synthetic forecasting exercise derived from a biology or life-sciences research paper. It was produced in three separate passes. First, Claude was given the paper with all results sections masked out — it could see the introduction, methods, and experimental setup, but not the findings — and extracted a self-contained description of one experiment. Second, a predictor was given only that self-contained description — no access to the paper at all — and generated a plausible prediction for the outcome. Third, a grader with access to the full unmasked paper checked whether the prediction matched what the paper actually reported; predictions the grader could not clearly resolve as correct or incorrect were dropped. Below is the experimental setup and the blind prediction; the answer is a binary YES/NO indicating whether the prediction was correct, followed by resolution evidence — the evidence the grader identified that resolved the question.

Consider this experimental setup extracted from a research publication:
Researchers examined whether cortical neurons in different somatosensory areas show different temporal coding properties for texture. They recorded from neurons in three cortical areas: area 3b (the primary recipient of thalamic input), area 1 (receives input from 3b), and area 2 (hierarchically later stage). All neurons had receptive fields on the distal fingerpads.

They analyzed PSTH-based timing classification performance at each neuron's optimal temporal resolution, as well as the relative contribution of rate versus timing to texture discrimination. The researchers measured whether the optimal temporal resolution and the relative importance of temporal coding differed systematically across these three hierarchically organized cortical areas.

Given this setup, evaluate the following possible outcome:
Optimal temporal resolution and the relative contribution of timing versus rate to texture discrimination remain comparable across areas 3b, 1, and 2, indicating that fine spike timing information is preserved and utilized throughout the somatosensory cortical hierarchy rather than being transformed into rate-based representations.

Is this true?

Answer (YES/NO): NO